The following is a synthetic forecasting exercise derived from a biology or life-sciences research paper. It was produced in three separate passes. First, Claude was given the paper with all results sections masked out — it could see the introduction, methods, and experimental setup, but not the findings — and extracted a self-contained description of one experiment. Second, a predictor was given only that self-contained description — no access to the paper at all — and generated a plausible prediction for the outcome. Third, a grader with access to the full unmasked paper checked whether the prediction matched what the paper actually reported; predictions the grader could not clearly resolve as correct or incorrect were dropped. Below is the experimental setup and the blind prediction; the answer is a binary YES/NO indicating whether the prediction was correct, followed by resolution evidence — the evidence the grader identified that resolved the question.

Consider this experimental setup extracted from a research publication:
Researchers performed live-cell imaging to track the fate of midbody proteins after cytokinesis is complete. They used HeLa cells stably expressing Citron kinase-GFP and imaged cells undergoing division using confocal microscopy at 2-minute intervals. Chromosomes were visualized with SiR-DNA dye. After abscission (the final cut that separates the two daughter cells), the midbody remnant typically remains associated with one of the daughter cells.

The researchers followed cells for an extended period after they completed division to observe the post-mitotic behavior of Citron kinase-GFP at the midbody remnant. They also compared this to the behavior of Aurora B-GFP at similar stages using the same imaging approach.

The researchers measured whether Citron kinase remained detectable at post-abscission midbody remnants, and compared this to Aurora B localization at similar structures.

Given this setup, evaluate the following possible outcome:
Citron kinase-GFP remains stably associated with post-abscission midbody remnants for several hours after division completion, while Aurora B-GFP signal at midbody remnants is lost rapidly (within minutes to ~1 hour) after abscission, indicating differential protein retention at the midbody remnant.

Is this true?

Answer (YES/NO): YES